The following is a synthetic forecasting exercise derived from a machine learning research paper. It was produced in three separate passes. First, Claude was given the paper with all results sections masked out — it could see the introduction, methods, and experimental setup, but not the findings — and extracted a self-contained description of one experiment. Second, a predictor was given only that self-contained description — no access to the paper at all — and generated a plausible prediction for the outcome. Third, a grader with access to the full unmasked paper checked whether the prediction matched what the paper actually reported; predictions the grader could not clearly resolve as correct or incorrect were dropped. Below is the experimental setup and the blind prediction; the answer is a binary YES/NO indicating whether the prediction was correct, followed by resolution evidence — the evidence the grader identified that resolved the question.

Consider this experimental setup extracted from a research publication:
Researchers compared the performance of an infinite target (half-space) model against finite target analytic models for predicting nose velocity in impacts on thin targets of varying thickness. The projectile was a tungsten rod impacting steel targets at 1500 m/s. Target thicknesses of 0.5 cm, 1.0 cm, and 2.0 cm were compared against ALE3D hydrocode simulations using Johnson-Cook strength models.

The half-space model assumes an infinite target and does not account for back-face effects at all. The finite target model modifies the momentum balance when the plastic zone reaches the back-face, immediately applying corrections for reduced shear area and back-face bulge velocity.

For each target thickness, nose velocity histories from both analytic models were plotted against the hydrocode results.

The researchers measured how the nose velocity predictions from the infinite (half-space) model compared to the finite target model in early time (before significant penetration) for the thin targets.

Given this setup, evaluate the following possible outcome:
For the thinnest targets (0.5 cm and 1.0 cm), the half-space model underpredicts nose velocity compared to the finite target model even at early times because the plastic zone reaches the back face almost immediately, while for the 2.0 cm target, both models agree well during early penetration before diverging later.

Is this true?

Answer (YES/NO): NO